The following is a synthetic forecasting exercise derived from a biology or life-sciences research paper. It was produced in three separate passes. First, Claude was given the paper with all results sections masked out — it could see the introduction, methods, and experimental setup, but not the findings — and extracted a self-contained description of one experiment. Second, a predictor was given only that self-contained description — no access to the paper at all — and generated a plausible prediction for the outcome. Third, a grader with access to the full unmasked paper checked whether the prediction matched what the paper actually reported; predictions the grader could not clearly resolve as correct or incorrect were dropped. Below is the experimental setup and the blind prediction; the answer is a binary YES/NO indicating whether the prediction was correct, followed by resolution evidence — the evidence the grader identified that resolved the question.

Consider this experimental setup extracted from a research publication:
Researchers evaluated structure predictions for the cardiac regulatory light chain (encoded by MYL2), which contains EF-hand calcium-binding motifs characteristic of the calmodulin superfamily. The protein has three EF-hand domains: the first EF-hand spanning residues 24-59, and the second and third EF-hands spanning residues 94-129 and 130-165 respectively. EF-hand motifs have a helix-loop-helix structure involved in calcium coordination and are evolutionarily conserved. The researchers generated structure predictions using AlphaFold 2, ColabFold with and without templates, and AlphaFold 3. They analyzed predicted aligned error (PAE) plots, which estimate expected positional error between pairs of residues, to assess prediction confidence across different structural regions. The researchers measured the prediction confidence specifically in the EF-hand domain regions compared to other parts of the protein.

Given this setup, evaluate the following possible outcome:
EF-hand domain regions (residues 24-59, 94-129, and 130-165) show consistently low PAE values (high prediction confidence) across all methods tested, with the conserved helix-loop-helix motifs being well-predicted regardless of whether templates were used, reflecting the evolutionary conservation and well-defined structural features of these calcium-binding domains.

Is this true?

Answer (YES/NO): YES